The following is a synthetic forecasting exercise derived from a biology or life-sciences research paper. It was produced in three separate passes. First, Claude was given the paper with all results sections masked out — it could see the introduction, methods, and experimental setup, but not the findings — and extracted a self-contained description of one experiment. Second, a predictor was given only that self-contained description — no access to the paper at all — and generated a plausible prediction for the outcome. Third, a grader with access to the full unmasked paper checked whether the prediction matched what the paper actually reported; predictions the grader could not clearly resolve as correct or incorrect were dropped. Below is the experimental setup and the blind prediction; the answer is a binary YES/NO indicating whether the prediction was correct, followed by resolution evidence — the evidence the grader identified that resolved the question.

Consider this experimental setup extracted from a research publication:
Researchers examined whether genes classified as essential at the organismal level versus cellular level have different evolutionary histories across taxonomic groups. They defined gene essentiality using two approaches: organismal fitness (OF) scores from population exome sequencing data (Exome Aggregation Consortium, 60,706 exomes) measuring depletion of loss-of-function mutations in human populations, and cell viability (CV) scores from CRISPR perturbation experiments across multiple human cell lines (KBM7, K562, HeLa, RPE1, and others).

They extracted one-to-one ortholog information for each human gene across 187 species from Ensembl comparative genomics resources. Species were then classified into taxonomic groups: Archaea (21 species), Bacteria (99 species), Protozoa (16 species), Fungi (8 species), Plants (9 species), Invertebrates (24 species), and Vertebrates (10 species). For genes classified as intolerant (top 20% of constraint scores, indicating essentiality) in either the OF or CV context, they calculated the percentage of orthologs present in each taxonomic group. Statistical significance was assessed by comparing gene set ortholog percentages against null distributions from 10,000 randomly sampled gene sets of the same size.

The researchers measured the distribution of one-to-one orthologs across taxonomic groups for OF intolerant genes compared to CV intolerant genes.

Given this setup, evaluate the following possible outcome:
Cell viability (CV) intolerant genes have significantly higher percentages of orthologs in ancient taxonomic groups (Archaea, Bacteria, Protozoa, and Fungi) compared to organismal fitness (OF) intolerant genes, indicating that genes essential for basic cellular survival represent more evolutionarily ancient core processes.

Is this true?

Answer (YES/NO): YES